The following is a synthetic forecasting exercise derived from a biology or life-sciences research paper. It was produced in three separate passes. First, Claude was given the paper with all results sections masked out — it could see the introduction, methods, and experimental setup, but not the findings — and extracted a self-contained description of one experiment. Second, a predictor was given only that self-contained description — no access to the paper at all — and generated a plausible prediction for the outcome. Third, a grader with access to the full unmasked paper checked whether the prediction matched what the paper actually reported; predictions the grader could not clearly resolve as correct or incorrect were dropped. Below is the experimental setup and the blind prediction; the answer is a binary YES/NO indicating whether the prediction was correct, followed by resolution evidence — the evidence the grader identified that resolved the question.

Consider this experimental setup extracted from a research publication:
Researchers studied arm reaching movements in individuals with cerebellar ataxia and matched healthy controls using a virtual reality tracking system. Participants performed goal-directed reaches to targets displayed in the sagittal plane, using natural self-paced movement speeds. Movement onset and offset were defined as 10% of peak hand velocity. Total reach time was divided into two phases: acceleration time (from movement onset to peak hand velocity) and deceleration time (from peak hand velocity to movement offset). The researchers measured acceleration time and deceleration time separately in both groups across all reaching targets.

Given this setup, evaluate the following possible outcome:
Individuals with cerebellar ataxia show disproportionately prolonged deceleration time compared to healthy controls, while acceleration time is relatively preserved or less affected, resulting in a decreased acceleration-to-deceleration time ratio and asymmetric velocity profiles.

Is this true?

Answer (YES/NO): YES